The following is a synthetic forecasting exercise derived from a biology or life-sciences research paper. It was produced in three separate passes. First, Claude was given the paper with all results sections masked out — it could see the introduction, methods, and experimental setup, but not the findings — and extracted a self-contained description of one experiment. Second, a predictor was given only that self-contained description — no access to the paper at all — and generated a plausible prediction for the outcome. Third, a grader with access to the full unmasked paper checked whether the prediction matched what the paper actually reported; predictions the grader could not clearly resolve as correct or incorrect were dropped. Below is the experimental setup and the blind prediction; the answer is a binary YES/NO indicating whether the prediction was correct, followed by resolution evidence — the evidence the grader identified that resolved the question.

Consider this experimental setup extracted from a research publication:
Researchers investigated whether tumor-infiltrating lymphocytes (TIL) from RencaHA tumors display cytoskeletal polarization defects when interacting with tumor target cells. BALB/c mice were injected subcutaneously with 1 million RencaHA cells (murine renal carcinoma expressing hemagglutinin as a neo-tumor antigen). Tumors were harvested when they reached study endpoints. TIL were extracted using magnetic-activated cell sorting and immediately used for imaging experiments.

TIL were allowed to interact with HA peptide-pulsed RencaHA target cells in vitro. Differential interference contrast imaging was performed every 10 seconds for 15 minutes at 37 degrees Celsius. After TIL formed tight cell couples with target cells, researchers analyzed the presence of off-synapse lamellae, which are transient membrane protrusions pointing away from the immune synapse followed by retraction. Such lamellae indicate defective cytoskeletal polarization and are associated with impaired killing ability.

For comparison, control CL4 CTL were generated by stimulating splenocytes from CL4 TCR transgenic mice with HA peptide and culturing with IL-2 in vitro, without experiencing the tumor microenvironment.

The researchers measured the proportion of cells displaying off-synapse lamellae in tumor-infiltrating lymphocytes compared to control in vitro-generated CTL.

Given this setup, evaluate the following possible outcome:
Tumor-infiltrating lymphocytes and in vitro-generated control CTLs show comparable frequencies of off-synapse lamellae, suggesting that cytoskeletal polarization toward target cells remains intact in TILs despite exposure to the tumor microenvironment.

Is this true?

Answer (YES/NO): NO